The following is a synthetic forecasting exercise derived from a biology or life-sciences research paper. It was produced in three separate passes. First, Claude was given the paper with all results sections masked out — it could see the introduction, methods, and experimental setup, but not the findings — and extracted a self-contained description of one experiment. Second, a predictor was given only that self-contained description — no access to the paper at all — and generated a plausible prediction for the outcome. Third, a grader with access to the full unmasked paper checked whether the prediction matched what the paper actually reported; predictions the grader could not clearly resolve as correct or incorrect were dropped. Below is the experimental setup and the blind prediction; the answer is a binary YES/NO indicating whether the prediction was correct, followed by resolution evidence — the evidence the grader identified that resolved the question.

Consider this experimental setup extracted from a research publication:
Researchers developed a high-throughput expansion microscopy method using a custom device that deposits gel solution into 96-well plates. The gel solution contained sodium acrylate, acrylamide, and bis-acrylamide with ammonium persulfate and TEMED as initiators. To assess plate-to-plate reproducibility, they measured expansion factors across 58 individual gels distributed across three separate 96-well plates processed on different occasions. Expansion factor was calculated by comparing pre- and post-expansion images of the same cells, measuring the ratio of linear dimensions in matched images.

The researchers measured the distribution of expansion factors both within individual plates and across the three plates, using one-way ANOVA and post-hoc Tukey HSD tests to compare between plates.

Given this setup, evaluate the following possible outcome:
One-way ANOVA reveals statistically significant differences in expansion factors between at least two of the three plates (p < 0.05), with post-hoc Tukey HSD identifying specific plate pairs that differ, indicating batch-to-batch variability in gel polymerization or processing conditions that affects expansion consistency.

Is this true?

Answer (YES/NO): YES